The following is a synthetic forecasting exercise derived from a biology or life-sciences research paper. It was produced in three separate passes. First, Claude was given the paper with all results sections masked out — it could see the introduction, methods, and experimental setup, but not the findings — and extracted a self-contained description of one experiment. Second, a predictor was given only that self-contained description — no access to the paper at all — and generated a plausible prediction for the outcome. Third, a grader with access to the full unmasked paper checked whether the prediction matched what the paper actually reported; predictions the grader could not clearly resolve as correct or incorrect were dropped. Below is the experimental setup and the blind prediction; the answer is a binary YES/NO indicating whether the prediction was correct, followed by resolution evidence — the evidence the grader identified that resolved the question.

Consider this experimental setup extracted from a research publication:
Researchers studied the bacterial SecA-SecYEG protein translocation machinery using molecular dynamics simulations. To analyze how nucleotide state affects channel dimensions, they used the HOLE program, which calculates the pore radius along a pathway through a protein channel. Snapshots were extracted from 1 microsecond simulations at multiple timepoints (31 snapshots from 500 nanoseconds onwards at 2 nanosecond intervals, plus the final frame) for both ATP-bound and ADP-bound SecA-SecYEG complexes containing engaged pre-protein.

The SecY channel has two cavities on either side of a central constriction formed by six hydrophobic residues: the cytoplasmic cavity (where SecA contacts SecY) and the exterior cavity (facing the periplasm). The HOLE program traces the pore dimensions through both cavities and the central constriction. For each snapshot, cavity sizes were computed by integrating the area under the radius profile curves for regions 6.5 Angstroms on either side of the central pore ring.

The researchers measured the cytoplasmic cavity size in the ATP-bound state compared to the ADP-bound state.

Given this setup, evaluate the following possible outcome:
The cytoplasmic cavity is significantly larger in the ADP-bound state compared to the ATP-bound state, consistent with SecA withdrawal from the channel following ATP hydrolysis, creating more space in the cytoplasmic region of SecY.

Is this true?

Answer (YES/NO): NO